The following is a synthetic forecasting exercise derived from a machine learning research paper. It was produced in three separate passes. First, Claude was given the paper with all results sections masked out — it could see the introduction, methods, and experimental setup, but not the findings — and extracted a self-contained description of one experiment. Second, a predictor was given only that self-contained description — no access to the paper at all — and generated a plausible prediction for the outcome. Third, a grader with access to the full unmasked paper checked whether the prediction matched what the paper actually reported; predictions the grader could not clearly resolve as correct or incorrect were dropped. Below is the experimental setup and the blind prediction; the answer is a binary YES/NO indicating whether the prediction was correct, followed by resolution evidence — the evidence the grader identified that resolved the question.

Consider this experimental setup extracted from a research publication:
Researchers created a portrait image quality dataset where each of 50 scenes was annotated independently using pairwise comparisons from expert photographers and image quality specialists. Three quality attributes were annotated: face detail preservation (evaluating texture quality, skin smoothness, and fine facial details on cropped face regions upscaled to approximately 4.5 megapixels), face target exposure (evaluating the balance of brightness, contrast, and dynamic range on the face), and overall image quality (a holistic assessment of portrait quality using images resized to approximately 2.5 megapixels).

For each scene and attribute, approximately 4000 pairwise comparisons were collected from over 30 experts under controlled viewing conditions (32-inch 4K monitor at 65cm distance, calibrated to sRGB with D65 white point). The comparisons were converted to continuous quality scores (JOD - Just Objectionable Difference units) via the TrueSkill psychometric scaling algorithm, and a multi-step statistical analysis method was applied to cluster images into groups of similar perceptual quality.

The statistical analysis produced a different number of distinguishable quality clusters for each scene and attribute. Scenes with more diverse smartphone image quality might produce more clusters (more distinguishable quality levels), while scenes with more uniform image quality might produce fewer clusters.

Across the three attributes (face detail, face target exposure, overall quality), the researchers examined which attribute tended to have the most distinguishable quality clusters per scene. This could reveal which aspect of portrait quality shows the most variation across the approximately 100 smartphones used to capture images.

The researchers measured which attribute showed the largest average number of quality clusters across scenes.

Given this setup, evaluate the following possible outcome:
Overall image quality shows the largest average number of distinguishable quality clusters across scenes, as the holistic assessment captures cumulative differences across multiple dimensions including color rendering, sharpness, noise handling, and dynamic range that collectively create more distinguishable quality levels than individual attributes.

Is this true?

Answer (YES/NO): NO